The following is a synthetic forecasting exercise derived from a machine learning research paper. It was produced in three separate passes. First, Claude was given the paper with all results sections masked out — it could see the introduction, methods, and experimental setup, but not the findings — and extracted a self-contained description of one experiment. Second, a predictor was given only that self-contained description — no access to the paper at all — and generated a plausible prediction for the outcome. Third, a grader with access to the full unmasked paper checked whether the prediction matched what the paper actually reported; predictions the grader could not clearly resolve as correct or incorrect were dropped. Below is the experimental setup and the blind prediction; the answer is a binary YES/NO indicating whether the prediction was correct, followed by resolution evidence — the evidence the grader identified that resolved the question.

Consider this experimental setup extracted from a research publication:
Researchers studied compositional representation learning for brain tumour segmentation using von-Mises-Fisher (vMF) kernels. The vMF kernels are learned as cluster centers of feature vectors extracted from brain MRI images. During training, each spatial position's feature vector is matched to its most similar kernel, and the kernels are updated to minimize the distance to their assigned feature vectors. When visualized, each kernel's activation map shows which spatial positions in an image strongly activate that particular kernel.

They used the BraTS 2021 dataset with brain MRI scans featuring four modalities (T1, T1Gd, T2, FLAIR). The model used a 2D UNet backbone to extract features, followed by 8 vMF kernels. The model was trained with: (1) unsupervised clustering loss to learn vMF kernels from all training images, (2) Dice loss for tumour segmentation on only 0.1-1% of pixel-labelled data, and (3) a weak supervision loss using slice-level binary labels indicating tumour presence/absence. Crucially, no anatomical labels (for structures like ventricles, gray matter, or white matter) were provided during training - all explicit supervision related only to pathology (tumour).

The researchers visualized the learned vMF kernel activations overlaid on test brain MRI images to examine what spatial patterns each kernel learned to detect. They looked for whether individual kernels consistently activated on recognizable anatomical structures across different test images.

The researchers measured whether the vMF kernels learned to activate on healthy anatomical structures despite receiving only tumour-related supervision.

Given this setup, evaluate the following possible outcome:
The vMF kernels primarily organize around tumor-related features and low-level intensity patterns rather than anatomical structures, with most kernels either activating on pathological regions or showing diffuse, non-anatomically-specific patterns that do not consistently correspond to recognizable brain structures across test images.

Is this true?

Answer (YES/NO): NO